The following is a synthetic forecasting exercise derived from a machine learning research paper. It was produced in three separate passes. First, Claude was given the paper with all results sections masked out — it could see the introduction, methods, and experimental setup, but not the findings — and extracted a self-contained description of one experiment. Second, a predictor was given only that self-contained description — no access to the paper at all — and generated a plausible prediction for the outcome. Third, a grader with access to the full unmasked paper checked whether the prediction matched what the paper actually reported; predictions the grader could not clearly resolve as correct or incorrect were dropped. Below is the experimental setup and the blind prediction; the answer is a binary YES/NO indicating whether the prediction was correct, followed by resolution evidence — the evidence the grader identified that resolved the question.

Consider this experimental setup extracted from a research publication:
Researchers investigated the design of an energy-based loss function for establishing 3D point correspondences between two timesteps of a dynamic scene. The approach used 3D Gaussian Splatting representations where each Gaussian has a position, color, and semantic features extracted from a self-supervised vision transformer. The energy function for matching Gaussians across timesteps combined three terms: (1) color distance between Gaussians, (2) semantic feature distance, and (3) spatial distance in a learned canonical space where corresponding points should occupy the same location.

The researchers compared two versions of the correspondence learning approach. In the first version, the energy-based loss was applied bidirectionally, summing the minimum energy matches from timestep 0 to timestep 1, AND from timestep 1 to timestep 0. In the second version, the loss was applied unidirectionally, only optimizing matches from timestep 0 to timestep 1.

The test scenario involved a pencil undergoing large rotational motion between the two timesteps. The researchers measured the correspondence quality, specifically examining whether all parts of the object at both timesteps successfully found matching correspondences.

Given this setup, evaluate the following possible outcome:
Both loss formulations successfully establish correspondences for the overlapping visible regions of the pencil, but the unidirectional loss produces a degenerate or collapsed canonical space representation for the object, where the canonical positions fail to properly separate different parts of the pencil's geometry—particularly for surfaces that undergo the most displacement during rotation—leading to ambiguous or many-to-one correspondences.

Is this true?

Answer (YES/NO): NO